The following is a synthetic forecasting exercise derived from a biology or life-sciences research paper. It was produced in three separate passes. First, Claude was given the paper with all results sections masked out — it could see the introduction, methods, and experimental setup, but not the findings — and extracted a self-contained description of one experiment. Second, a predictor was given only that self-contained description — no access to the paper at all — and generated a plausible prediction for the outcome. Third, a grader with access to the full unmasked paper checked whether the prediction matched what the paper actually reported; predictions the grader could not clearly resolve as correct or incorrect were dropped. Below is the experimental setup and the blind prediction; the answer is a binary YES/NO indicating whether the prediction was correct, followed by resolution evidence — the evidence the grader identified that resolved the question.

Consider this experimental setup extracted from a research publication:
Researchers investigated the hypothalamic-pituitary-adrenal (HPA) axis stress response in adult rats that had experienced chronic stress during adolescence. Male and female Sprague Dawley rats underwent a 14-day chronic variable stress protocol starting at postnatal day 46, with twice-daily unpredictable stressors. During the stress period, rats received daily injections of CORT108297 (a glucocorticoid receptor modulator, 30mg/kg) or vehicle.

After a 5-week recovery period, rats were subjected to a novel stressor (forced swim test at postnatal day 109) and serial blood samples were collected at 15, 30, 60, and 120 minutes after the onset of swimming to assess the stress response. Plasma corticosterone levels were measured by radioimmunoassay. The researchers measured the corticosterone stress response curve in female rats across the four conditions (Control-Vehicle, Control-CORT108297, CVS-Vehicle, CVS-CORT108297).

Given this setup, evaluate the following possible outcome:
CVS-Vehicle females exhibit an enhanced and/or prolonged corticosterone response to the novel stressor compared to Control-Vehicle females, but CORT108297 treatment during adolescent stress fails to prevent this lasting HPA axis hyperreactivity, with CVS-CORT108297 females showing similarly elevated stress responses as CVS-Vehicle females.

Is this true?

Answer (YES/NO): NO